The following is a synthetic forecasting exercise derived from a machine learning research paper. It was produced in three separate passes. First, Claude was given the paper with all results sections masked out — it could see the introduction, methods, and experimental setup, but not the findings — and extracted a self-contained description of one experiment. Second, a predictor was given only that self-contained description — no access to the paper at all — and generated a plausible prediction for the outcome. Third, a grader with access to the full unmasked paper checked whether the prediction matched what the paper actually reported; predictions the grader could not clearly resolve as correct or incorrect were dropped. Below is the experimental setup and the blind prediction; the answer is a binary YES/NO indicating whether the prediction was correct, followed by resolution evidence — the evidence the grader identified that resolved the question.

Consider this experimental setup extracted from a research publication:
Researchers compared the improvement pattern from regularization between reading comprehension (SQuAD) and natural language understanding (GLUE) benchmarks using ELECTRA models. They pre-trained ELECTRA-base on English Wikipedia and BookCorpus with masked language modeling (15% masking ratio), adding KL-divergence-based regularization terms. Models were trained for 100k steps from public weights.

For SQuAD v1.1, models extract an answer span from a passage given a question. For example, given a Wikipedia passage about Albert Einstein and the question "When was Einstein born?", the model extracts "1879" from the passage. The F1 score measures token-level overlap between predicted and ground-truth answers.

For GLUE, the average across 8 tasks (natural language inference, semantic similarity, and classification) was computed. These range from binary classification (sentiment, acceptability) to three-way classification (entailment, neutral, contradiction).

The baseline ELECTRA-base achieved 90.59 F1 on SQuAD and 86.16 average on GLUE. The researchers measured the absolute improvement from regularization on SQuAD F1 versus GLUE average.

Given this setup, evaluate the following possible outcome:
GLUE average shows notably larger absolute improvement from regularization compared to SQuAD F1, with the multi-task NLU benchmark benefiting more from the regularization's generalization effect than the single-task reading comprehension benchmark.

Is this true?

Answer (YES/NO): YES